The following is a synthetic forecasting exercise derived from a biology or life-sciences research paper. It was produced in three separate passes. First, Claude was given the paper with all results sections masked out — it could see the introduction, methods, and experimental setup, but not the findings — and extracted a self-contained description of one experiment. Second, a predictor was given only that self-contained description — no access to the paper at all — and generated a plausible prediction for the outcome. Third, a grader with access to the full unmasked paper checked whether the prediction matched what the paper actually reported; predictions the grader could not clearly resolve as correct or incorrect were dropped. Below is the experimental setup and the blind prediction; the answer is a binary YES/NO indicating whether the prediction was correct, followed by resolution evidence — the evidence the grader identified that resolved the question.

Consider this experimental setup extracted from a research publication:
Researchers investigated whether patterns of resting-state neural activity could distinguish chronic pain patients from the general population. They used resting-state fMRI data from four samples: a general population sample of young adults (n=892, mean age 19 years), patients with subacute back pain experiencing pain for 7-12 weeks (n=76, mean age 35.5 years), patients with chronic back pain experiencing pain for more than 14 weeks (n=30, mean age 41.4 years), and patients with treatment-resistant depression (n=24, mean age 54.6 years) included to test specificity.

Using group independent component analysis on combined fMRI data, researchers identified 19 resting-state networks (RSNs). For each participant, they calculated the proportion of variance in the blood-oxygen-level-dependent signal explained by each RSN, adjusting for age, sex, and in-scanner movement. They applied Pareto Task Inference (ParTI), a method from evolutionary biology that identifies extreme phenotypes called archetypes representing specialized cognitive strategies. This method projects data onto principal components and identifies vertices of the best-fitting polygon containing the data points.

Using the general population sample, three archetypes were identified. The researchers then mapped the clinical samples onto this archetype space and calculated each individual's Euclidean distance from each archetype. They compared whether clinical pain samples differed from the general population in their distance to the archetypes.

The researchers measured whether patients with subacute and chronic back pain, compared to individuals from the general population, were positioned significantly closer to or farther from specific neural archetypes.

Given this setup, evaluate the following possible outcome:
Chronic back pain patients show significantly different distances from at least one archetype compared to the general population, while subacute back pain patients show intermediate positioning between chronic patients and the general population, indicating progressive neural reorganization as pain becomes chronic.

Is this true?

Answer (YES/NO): NO